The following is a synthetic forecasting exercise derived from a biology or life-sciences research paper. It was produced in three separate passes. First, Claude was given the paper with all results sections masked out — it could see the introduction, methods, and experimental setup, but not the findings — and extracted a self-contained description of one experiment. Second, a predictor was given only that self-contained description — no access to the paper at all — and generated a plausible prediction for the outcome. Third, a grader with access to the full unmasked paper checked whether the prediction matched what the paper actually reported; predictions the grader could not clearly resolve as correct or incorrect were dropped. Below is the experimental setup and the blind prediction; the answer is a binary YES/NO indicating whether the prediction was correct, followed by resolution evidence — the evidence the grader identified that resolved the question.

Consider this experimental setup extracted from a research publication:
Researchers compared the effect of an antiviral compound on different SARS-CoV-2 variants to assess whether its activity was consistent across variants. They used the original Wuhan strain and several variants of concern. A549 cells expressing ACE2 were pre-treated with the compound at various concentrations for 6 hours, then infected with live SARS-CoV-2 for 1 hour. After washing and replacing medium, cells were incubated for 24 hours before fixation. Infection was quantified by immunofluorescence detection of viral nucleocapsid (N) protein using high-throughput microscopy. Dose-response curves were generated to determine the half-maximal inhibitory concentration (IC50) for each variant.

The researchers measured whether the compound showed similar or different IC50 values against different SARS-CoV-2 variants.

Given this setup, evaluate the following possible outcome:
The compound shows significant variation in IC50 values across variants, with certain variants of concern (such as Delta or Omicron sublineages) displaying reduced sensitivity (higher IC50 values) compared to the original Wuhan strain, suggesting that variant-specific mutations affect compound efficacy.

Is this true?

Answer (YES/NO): NO